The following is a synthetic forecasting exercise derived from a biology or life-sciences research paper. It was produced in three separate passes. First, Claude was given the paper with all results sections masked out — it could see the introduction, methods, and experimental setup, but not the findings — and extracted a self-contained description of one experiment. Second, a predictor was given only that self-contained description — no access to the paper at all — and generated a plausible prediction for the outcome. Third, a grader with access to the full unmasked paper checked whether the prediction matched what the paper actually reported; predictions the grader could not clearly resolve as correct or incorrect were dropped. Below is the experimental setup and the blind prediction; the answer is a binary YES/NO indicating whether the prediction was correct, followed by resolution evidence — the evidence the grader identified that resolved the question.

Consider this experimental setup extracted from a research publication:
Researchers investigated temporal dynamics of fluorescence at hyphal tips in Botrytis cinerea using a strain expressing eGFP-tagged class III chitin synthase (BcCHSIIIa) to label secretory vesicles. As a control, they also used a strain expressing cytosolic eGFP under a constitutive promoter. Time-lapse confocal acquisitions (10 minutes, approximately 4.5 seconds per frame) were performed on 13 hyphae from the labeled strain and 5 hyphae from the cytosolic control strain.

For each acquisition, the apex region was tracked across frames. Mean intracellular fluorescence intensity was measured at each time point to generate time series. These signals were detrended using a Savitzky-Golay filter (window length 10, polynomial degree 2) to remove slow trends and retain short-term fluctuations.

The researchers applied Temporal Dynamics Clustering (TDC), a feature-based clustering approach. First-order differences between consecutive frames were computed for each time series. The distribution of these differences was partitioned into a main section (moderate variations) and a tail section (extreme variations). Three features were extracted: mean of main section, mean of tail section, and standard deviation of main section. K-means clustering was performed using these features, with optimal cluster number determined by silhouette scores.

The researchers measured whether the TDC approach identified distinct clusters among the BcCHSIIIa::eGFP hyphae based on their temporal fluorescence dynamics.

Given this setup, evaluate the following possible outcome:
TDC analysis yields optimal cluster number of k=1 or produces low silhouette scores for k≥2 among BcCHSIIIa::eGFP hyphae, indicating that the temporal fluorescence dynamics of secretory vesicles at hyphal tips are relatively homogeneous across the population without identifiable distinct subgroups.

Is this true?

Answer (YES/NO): NO